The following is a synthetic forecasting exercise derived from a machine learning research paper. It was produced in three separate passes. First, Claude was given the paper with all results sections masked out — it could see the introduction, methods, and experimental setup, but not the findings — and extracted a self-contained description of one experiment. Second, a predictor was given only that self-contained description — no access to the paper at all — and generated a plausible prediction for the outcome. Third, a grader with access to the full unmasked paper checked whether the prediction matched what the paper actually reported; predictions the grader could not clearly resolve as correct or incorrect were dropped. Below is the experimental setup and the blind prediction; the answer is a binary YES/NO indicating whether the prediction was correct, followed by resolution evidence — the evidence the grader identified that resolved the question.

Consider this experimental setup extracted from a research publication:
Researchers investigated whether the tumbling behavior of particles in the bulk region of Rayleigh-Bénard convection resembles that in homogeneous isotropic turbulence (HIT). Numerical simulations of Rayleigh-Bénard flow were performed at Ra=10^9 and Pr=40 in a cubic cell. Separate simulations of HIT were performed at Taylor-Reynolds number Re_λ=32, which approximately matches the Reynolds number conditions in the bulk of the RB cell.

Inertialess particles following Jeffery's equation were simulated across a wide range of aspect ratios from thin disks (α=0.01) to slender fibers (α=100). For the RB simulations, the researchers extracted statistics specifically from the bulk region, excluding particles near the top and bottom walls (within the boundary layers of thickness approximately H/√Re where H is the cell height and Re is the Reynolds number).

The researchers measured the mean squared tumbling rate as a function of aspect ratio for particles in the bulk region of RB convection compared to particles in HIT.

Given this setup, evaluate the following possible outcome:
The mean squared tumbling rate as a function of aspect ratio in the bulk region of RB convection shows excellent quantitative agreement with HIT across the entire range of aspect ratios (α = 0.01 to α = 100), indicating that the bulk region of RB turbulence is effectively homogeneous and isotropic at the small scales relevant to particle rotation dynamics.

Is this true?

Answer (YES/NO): YES